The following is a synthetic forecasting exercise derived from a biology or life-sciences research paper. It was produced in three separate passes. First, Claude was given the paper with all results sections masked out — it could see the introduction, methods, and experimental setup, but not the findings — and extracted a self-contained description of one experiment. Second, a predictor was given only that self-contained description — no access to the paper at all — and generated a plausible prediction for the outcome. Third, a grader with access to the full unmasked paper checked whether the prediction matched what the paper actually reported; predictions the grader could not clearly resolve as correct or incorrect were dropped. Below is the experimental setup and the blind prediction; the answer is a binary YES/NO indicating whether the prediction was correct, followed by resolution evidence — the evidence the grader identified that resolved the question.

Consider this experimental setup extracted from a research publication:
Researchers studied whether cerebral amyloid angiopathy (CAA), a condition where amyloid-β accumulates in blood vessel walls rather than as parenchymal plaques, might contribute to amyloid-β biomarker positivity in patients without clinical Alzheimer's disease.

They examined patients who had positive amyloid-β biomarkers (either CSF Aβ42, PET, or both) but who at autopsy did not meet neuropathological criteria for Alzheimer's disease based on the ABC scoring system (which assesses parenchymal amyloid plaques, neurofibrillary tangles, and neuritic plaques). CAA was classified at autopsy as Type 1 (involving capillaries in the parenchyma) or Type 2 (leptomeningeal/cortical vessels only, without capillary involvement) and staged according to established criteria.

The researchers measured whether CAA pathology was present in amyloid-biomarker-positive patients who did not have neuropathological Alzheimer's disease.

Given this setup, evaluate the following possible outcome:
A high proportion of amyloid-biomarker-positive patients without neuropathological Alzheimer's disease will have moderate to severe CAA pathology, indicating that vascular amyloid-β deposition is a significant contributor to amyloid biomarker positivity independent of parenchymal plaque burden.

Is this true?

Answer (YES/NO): NO